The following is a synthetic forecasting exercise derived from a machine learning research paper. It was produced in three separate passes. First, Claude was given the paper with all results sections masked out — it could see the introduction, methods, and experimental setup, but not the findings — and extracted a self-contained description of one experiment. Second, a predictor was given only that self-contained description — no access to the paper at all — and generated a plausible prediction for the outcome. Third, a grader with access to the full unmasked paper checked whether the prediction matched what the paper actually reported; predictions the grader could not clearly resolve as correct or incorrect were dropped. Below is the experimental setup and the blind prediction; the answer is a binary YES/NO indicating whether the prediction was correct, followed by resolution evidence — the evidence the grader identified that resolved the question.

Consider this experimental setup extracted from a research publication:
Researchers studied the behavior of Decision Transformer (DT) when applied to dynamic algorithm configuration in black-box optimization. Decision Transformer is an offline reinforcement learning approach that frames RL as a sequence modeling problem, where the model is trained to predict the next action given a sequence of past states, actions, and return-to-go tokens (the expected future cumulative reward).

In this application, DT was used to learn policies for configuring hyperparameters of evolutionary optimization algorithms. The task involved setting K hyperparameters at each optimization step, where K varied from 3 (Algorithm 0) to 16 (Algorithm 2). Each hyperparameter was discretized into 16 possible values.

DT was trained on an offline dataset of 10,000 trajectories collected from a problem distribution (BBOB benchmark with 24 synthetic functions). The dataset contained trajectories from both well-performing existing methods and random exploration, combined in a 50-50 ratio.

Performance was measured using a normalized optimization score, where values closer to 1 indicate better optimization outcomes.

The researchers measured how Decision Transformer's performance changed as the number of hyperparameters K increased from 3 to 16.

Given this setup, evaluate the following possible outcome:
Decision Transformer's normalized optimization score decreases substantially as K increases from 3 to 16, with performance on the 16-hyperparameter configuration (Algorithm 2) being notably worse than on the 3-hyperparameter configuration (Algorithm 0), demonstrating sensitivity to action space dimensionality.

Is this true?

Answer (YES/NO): NO